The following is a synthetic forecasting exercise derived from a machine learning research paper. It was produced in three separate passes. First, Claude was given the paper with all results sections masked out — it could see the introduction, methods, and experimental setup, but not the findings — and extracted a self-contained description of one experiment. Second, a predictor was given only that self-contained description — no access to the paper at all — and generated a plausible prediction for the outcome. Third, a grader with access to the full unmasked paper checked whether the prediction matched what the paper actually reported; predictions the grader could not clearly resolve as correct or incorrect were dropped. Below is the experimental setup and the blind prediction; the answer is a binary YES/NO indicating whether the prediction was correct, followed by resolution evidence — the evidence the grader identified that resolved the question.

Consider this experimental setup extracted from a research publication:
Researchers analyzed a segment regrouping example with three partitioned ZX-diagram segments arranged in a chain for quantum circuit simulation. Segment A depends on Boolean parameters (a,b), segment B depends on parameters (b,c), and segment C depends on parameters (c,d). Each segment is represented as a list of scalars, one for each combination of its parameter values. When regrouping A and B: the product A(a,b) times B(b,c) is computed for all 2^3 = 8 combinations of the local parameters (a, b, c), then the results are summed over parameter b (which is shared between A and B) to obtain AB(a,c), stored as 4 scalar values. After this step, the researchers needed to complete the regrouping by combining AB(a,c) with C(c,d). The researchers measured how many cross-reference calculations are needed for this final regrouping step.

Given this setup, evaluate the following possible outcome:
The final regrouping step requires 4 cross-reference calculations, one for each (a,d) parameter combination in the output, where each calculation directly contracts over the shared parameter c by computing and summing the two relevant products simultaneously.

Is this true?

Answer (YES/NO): NO